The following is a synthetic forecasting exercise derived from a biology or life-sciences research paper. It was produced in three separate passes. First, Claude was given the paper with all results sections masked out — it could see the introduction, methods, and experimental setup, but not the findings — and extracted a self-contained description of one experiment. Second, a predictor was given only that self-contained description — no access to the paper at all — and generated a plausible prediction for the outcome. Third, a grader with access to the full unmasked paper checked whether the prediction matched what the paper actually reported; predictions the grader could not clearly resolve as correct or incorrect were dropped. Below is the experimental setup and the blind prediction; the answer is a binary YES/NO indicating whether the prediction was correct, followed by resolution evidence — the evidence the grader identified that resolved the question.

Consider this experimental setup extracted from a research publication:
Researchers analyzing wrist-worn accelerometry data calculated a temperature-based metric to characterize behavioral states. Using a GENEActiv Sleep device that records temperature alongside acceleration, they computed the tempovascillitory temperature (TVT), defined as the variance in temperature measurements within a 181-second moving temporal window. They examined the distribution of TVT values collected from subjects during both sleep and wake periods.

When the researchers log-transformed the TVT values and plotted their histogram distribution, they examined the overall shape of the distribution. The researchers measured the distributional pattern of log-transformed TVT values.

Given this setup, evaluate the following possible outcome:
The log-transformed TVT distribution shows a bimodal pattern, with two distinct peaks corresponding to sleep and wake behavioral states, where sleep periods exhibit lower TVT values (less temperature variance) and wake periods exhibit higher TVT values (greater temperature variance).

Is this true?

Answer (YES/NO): NO